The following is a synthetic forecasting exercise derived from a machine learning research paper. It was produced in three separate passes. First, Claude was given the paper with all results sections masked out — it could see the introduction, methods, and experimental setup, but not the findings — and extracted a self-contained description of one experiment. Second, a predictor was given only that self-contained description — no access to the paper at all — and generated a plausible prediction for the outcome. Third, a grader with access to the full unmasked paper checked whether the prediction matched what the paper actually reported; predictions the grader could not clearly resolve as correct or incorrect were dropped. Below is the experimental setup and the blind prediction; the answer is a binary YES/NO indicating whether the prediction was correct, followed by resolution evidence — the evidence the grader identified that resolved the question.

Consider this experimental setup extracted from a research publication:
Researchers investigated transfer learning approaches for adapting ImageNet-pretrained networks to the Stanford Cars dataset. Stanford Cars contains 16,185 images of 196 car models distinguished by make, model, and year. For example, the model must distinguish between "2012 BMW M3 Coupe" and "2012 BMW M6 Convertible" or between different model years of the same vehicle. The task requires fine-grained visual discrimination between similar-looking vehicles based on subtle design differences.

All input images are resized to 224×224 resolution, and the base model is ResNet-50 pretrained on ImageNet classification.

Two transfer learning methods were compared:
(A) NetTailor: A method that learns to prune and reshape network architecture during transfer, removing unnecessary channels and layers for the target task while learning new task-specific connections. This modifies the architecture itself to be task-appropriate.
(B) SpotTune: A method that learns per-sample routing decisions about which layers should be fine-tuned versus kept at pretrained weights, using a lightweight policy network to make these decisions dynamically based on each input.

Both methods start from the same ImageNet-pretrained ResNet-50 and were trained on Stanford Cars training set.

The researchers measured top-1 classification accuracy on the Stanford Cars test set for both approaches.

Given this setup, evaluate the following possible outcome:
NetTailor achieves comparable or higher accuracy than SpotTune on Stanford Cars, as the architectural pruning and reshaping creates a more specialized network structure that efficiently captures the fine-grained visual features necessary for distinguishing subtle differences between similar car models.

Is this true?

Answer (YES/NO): NO